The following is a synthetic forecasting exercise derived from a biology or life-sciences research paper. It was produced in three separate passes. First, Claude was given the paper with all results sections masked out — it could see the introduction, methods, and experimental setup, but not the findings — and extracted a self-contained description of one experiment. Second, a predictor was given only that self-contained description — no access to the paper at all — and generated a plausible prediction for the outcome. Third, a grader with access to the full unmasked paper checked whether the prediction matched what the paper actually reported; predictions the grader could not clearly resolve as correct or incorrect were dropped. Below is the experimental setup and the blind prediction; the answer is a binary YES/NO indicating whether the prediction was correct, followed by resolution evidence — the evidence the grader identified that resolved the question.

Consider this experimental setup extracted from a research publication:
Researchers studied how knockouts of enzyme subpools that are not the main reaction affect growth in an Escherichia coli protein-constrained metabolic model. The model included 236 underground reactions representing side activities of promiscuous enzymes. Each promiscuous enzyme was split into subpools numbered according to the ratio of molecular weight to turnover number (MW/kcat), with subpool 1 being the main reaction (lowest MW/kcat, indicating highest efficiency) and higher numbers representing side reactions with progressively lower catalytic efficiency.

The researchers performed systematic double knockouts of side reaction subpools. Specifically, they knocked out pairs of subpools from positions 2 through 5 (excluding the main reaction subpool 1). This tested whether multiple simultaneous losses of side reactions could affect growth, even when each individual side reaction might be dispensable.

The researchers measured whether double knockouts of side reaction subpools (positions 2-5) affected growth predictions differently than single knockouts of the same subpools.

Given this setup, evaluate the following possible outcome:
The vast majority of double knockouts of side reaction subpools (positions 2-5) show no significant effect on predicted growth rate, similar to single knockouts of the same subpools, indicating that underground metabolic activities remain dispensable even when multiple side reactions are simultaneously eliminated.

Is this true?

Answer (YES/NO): YES